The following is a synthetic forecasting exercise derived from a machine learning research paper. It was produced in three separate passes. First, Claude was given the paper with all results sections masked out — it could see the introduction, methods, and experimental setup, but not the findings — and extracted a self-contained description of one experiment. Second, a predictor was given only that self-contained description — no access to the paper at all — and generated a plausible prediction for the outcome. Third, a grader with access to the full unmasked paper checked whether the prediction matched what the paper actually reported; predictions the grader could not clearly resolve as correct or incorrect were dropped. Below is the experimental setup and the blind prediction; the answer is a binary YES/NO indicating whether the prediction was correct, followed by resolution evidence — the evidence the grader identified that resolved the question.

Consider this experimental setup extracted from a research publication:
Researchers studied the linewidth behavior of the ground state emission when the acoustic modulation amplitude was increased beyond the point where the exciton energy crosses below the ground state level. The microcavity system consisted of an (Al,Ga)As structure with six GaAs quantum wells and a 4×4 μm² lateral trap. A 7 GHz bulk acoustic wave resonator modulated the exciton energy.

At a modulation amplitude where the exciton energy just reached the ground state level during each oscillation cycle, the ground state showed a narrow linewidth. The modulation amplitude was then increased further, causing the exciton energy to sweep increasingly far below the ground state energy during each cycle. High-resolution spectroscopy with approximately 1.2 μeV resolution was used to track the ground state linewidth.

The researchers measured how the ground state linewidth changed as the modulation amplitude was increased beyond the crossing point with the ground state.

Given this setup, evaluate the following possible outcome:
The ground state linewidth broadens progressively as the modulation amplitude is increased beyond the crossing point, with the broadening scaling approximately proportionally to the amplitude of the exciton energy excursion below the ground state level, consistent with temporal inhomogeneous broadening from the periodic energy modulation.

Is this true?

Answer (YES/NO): NO